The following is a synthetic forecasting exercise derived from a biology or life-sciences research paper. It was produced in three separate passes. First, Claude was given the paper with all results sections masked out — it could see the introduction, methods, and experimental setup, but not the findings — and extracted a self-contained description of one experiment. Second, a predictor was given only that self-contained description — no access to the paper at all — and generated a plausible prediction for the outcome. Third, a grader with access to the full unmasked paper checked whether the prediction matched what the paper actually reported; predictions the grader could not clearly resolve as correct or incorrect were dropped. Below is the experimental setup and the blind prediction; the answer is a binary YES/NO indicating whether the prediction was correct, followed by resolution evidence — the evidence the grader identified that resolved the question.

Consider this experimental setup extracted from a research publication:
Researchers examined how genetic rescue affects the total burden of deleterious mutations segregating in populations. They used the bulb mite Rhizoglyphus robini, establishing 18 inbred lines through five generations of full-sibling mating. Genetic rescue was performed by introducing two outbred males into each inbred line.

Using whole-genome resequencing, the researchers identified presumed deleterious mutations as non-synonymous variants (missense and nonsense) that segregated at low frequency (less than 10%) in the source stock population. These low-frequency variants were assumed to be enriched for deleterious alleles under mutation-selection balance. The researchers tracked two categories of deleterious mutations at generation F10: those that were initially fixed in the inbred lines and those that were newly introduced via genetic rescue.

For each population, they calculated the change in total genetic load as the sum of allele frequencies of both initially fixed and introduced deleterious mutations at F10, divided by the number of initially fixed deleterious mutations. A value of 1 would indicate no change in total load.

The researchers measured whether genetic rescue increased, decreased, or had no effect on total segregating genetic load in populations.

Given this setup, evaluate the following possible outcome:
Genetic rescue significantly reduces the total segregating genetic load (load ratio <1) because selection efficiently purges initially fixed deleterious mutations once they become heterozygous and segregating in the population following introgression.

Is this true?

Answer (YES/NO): NO